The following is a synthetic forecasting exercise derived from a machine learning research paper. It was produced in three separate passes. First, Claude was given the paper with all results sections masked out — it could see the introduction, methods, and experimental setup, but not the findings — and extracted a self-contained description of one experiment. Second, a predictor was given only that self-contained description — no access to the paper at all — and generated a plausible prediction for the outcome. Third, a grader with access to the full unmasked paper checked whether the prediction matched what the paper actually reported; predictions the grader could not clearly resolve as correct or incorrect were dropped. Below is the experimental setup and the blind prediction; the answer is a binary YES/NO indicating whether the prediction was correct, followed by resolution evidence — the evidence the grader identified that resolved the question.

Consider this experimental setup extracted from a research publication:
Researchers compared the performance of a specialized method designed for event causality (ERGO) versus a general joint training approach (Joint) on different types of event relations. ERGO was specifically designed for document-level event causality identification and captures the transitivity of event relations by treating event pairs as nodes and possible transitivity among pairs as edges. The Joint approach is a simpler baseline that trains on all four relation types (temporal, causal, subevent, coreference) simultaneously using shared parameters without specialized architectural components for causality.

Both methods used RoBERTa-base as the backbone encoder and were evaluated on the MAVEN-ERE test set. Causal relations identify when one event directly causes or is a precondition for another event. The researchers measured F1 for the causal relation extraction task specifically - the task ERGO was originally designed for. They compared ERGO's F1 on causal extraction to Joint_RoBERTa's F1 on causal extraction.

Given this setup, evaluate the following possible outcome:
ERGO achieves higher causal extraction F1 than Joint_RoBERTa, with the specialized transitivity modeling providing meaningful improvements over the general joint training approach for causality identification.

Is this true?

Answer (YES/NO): NO